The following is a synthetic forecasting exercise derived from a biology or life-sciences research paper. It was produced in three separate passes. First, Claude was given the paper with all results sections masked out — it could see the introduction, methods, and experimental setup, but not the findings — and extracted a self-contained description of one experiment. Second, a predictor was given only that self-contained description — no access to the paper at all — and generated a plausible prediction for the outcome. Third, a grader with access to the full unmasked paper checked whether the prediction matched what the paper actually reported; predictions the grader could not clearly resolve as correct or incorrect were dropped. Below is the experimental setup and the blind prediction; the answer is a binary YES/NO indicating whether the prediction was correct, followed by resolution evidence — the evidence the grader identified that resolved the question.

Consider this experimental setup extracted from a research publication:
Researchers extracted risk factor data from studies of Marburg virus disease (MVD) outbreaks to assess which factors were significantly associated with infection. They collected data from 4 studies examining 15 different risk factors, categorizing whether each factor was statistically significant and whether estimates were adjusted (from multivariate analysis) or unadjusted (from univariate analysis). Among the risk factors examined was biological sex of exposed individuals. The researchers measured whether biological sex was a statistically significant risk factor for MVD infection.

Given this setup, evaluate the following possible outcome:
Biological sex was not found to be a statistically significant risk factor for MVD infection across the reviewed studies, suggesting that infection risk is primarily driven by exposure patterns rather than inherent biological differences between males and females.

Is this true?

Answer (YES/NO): YES